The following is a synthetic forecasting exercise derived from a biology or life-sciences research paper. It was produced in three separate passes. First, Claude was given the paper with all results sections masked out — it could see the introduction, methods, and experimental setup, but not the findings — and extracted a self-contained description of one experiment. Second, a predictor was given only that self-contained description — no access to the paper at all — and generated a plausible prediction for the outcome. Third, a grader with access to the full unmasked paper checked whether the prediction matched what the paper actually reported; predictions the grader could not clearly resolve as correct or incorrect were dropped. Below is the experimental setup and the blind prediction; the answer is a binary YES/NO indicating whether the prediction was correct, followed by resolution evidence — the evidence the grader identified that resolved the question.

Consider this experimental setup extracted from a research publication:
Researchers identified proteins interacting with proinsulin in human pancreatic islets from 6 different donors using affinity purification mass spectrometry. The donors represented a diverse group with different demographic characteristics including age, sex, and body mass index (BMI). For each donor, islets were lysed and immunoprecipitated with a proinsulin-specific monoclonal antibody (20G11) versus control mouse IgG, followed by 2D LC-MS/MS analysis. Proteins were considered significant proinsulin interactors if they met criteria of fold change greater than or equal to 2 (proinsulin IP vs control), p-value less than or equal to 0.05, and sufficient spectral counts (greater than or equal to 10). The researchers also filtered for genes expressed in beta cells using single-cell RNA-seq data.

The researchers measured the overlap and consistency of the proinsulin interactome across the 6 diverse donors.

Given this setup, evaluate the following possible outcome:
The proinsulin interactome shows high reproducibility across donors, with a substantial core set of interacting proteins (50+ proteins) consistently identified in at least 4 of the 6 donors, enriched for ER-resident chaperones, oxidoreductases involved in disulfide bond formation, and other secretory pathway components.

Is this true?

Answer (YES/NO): YES